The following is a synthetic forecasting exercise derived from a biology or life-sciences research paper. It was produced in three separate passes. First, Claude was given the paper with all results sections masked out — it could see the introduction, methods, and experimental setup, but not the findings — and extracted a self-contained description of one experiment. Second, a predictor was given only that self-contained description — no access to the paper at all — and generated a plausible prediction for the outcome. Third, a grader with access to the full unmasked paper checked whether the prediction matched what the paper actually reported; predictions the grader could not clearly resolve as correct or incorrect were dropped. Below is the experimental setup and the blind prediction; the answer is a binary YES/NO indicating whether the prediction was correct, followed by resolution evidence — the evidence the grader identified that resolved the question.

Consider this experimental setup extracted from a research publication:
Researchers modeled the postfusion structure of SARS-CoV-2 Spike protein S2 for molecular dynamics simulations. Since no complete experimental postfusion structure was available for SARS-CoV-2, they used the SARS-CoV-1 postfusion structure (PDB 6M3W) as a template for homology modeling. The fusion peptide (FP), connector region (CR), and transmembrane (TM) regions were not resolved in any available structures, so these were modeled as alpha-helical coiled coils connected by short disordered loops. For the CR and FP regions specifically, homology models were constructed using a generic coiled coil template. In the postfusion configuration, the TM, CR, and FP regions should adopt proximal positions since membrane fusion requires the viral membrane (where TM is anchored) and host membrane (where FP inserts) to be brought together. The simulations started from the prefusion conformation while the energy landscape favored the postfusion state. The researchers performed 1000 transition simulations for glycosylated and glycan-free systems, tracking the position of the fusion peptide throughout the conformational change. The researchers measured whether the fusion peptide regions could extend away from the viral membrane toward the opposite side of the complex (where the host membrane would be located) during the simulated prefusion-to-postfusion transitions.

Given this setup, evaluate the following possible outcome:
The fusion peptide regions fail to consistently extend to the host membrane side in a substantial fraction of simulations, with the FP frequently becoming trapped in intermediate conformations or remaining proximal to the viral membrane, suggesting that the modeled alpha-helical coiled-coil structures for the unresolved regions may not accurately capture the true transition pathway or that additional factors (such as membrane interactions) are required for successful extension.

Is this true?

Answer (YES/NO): NO